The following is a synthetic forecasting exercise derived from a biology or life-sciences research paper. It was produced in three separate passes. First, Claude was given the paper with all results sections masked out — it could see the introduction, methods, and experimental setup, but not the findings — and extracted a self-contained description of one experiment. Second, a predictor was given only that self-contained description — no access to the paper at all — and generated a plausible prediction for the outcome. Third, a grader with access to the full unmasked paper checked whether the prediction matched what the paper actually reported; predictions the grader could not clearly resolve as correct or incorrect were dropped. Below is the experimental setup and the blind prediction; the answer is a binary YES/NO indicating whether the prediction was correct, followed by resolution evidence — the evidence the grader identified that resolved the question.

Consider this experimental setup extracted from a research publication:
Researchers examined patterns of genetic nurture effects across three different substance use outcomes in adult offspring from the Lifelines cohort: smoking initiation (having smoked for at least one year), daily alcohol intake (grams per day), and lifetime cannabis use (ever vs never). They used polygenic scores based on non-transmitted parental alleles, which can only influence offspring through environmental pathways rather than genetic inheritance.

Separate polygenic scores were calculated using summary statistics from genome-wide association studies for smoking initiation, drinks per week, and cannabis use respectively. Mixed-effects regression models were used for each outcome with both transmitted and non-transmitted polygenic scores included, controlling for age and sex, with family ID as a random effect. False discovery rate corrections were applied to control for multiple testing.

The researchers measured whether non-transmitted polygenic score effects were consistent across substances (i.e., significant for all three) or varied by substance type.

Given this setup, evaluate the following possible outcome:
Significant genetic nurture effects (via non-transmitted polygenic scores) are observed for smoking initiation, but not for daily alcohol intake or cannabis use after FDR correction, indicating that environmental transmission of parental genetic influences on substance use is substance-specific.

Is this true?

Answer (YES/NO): NO